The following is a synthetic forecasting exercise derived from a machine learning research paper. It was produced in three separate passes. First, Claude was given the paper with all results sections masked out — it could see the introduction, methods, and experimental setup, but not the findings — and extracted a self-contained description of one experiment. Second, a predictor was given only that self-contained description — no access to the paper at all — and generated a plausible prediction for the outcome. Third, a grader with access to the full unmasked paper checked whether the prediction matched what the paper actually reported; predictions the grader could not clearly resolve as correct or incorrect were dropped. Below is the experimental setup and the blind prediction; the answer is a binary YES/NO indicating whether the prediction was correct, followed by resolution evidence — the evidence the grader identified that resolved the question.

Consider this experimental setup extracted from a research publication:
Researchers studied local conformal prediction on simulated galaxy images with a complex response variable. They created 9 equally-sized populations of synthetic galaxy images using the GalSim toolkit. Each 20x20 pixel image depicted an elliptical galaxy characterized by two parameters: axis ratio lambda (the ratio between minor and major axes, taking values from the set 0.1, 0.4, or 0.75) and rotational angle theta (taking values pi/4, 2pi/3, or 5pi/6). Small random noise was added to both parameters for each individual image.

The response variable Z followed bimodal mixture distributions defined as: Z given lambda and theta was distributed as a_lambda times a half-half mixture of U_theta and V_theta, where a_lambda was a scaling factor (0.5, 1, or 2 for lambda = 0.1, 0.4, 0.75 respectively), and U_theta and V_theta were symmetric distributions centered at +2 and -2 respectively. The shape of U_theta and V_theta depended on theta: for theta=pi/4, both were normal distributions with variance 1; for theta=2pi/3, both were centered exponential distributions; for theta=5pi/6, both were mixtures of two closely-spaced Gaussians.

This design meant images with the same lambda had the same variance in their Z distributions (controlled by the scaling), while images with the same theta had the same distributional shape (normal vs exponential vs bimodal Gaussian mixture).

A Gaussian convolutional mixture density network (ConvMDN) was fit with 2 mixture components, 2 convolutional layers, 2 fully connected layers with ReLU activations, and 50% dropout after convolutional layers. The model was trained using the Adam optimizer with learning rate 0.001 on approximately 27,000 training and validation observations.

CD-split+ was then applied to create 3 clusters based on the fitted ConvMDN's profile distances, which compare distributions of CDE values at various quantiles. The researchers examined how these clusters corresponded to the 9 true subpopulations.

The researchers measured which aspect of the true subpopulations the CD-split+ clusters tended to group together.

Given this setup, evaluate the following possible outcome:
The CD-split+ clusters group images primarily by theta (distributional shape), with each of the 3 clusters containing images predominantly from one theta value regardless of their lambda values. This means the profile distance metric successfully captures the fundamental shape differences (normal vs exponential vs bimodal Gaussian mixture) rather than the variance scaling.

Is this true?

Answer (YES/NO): NO